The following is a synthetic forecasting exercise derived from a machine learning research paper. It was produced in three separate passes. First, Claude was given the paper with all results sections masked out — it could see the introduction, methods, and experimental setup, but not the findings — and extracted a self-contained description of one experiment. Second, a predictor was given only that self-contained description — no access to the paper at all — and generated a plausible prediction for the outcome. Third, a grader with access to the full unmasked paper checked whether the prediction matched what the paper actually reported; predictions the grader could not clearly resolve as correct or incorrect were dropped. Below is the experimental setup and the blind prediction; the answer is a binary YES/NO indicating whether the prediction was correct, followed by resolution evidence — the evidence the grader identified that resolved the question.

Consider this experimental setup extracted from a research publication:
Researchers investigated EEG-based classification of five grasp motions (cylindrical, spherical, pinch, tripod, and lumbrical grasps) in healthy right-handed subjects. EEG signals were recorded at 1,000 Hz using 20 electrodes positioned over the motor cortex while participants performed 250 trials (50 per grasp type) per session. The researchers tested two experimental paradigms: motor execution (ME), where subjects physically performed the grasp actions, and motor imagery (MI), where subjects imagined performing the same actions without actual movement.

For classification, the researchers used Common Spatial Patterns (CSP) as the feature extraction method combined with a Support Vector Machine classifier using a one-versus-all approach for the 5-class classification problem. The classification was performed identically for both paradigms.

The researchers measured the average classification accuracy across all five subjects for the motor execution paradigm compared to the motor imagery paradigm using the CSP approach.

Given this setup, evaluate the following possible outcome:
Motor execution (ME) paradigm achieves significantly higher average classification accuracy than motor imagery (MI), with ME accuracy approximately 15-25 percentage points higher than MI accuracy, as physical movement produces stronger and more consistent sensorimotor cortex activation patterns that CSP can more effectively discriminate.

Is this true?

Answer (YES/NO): NO